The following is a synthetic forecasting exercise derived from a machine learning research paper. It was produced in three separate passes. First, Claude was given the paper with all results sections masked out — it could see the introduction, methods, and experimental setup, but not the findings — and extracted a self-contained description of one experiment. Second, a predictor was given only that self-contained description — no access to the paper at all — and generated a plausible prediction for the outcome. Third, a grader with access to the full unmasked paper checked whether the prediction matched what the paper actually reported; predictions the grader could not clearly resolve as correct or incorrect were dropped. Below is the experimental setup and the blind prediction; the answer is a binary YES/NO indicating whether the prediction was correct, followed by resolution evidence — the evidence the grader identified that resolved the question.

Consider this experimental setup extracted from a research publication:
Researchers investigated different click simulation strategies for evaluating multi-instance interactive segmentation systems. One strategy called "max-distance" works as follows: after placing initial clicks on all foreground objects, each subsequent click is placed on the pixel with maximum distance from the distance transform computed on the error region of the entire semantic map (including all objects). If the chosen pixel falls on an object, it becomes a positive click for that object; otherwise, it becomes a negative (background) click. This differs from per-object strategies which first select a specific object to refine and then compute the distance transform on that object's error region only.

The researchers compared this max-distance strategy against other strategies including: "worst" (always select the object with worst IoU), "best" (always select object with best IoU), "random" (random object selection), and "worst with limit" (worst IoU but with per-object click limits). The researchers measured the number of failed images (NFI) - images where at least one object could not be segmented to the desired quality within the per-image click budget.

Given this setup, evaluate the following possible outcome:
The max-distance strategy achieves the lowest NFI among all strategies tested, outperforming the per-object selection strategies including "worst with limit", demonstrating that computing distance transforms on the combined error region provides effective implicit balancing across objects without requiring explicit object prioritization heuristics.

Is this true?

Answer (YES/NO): NO